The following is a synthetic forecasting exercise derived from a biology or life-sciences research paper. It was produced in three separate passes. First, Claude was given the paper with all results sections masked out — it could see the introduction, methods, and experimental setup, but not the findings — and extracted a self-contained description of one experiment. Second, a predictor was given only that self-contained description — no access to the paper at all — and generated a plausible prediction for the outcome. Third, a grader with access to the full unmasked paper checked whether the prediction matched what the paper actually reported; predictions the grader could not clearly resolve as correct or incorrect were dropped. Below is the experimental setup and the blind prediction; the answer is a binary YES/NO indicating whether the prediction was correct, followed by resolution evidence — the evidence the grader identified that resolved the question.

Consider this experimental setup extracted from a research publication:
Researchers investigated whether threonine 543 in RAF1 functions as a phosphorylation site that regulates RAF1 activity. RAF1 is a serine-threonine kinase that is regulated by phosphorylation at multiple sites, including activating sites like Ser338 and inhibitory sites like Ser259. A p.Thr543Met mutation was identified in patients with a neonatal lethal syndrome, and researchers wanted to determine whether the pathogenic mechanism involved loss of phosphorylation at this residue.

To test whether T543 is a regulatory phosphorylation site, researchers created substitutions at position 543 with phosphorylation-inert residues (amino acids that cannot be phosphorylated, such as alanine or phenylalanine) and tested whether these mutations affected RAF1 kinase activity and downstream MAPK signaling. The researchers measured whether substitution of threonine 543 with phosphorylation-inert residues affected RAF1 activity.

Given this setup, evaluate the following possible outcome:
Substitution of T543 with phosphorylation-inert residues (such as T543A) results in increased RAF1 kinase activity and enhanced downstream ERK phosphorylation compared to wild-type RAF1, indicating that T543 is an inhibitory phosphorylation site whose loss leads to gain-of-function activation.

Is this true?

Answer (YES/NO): NO